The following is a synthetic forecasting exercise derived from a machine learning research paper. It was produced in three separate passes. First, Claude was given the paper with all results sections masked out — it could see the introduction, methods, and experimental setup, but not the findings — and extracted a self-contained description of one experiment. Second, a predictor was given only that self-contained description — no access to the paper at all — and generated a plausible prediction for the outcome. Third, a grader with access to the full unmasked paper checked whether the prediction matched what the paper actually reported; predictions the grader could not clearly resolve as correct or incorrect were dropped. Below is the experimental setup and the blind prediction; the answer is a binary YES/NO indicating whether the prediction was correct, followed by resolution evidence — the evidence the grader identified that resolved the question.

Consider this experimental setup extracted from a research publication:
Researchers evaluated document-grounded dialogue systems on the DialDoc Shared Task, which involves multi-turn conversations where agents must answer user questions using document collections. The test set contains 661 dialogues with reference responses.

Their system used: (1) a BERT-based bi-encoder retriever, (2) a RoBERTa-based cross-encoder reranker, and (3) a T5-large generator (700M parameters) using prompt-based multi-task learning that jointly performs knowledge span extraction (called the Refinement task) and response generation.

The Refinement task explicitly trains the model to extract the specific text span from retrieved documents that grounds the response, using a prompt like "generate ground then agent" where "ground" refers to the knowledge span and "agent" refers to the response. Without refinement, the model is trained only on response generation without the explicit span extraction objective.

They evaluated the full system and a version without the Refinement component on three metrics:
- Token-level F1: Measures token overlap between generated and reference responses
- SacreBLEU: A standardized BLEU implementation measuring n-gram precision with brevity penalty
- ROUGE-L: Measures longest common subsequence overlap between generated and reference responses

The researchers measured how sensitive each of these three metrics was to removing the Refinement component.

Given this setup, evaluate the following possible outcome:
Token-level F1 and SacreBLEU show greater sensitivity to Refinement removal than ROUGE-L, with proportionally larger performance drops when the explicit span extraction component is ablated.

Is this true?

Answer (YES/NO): NO